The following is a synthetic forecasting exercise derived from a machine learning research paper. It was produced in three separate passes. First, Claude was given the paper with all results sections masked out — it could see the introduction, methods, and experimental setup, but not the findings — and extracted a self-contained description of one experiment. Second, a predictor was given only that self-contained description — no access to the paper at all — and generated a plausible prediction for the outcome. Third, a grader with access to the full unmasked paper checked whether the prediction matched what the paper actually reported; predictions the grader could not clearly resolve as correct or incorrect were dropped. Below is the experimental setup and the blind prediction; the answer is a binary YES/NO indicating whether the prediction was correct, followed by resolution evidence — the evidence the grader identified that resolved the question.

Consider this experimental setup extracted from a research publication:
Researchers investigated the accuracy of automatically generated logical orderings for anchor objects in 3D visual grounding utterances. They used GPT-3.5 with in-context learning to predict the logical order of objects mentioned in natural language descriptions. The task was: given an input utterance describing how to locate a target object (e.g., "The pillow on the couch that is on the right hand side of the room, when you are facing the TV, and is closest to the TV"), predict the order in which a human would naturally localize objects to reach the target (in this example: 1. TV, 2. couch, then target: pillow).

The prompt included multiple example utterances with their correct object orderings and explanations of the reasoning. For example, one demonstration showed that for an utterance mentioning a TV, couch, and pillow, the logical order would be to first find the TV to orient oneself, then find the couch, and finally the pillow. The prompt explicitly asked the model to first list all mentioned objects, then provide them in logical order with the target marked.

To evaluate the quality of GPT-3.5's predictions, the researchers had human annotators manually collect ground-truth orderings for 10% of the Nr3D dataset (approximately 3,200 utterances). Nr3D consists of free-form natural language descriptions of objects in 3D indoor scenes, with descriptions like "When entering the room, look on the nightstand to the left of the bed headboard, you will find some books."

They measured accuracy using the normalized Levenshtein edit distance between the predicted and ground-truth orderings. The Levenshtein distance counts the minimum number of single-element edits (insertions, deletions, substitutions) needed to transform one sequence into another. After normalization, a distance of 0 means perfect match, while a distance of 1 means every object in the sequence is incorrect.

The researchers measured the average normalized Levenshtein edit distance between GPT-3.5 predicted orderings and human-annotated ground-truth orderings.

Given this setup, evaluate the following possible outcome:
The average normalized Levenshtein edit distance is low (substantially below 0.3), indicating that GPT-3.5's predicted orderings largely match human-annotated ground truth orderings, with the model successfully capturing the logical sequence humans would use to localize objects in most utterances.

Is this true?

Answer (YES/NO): YES